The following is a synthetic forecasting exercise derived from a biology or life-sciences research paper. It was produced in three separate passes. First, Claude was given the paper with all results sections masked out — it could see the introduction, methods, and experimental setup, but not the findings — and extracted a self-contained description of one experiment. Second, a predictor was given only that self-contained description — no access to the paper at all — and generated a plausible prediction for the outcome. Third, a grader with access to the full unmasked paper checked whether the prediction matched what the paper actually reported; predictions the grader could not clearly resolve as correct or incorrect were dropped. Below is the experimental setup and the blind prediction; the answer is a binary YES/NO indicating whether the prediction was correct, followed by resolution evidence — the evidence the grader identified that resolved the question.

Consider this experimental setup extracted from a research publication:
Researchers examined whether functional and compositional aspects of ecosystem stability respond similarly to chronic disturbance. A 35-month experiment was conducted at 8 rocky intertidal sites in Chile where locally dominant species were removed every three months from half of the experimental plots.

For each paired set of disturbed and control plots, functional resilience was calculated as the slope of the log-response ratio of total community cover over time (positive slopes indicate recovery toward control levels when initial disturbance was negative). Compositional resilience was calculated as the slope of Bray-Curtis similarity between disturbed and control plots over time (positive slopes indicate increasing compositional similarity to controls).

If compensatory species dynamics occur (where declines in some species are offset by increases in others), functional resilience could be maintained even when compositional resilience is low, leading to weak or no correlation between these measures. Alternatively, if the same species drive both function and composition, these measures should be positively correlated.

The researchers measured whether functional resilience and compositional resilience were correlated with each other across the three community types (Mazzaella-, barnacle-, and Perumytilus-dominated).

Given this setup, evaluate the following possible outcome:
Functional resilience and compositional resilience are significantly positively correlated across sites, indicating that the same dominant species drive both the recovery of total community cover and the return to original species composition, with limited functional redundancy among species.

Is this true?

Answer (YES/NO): NO